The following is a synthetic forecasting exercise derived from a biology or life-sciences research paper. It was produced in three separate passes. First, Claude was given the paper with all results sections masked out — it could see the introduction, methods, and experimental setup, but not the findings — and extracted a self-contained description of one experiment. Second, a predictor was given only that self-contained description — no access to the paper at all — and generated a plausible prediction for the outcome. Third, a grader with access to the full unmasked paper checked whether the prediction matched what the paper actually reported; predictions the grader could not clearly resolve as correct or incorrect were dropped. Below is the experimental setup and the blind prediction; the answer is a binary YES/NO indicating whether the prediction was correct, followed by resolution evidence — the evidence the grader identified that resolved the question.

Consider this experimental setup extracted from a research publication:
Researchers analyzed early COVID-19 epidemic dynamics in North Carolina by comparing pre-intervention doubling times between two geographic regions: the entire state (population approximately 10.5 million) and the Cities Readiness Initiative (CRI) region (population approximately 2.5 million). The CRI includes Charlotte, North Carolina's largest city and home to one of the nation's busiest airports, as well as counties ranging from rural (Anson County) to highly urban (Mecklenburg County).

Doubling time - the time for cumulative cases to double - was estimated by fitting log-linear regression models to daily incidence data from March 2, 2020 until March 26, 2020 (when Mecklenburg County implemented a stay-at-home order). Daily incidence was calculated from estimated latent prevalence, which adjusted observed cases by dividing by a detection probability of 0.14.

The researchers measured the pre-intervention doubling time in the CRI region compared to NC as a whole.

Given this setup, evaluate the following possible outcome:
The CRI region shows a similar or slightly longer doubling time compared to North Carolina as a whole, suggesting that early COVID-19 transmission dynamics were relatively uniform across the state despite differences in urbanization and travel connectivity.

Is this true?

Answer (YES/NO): NO